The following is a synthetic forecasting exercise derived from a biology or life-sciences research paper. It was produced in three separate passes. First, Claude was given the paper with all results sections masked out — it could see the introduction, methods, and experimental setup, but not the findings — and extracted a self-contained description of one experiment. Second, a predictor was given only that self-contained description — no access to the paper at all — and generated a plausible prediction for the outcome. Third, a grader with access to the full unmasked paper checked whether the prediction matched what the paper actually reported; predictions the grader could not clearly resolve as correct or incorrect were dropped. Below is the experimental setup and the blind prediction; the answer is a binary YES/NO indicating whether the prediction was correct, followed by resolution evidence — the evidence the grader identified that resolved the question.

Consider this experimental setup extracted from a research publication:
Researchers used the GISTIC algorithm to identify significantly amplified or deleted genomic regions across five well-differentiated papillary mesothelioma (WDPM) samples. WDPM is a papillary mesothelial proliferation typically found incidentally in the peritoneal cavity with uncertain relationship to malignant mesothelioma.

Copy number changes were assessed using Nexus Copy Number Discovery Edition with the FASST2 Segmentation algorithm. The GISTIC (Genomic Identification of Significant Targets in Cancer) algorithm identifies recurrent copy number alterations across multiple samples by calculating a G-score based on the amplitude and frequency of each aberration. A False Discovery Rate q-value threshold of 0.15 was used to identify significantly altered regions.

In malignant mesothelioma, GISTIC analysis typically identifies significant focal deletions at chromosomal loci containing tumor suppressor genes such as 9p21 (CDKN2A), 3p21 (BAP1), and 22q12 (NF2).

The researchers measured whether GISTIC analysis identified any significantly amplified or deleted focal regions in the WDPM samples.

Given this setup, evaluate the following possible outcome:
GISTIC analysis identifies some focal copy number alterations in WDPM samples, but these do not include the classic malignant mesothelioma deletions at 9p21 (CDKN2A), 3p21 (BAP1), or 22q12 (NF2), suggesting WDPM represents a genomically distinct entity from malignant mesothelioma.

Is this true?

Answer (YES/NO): YES